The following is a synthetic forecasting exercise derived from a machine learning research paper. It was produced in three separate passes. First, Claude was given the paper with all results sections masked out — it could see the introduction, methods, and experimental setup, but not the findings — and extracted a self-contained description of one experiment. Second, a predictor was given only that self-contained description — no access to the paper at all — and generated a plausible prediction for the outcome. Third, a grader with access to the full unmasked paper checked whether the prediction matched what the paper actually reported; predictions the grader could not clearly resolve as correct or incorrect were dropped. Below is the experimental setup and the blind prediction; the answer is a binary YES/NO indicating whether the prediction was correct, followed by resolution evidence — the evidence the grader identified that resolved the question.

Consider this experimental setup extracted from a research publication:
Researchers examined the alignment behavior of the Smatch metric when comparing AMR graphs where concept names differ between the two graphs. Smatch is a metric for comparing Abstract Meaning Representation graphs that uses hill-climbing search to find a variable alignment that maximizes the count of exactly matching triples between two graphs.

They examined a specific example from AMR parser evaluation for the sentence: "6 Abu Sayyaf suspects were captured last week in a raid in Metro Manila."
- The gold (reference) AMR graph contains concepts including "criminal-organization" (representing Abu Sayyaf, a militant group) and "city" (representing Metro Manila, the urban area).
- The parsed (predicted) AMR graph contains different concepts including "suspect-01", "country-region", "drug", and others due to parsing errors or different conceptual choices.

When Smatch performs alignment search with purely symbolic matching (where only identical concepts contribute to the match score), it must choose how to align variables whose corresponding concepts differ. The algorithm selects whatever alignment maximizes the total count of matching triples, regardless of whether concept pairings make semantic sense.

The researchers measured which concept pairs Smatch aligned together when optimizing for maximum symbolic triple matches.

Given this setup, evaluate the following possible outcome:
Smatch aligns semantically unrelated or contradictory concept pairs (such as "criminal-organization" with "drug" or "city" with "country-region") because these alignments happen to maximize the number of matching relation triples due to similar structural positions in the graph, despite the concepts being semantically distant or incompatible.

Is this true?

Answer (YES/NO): NO